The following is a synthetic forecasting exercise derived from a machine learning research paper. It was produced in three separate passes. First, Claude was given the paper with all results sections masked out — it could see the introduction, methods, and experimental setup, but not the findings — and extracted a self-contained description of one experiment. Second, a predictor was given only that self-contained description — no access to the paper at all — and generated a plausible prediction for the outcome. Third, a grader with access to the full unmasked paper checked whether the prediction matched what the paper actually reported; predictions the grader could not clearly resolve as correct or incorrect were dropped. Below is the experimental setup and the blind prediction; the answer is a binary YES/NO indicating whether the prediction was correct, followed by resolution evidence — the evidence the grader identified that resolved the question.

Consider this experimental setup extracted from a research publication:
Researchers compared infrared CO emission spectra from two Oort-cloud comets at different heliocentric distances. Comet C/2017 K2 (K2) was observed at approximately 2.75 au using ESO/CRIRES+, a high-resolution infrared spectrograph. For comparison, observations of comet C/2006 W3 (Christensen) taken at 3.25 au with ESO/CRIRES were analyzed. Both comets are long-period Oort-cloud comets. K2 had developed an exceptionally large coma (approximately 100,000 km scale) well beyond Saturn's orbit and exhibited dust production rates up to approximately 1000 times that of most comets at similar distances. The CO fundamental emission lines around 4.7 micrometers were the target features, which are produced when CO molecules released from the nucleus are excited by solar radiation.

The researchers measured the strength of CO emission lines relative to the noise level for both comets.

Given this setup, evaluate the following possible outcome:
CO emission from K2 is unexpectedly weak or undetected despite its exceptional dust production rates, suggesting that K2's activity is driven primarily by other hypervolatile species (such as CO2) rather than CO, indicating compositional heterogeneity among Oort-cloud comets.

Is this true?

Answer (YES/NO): NO